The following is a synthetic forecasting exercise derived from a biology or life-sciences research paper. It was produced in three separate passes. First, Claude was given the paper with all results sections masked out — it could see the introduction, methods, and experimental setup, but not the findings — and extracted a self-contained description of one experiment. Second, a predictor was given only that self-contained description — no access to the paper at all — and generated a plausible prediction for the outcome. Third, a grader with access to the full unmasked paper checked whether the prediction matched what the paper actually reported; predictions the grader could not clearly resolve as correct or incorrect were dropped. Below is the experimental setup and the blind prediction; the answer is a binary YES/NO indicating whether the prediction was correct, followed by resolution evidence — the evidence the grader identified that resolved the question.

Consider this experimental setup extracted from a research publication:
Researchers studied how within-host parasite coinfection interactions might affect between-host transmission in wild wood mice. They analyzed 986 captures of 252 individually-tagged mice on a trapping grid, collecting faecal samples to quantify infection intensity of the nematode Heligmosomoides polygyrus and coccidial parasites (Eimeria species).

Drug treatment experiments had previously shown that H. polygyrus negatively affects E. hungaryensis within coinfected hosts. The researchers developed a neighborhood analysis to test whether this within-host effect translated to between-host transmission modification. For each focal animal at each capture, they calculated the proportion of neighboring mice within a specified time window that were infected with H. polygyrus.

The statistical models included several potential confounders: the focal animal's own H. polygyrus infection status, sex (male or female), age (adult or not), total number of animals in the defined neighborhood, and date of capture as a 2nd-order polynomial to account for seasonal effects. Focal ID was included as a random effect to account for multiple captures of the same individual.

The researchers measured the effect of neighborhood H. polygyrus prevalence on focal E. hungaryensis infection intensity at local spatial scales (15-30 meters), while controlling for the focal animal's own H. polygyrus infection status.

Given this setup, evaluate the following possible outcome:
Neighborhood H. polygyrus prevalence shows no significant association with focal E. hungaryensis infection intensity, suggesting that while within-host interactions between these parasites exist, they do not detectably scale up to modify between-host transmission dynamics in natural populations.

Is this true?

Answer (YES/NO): NO